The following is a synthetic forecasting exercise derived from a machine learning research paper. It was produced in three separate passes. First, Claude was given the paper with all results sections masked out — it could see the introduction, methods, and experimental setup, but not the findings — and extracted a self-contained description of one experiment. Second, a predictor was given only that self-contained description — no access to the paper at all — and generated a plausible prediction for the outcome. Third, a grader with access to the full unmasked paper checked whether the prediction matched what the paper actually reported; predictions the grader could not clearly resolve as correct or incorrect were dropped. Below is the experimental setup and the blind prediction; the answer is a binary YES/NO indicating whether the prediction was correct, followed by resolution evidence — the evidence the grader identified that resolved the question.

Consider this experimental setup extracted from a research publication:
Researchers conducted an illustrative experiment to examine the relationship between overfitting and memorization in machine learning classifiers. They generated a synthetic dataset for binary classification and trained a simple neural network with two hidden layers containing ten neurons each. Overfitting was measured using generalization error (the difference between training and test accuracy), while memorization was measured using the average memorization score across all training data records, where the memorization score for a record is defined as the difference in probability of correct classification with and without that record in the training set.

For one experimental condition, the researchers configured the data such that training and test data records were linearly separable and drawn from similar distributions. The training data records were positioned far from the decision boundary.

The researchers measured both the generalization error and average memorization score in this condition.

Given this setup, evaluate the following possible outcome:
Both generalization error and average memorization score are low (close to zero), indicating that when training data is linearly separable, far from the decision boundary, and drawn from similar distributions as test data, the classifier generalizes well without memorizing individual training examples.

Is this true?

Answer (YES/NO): YES